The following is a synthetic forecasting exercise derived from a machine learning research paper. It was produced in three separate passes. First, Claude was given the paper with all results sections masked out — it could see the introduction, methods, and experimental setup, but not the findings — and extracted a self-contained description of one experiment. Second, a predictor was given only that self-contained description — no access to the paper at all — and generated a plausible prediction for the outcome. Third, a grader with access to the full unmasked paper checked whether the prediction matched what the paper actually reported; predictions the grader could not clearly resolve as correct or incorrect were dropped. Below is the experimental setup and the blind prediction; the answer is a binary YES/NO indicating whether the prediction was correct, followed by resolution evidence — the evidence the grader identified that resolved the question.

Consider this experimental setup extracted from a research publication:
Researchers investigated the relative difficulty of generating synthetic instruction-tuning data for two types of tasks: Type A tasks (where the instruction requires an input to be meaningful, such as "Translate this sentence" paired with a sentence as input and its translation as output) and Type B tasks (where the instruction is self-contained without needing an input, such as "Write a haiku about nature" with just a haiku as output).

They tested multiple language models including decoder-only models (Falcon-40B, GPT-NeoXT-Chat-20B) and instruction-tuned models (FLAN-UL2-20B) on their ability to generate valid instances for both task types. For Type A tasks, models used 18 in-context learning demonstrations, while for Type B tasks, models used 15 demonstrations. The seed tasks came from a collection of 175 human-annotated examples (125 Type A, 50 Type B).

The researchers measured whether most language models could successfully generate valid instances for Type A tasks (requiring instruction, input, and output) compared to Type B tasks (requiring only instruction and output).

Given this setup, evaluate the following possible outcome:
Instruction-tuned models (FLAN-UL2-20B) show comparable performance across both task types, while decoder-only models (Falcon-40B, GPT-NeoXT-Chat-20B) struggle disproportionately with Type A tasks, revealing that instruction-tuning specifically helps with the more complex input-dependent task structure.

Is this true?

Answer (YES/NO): NO